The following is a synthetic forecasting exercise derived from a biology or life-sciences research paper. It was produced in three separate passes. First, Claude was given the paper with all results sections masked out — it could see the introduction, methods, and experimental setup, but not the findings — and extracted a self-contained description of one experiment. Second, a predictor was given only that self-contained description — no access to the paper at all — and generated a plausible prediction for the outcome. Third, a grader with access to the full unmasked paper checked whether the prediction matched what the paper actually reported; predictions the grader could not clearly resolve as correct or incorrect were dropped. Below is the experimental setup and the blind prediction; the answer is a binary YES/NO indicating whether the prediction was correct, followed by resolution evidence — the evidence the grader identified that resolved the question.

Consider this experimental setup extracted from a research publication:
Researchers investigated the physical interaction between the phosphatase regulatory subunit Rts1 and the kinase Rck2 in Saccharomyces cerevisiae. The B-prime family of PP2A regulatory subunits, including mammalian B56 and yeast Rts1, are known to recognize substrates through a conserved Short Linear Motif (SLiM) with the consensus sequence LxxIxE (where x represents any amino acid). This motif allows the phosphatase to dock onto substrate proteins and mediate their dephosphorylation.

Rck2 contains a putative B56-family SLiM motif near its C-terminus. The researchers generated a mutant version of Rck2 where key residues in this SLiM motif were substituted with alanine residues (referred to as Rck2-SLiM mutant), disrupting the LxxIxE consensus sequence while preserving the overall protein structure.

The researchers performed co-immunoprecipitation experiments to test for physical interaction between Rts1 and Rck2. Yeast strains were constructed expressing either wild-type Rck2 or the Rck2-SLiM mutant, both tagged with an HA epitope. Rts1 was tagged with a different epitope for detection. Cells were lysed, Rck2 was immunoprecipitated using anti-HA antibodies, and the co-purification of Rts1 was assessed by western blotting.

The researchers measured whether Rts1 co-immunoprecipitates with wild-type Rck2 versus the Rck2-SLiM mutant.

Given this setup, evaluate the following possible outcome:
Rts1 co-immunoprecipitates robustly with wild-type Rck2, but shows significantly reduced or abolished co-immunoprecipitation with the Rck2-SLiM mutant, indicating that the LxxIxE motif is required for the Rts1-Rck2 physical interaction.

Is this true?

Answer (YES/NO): YES